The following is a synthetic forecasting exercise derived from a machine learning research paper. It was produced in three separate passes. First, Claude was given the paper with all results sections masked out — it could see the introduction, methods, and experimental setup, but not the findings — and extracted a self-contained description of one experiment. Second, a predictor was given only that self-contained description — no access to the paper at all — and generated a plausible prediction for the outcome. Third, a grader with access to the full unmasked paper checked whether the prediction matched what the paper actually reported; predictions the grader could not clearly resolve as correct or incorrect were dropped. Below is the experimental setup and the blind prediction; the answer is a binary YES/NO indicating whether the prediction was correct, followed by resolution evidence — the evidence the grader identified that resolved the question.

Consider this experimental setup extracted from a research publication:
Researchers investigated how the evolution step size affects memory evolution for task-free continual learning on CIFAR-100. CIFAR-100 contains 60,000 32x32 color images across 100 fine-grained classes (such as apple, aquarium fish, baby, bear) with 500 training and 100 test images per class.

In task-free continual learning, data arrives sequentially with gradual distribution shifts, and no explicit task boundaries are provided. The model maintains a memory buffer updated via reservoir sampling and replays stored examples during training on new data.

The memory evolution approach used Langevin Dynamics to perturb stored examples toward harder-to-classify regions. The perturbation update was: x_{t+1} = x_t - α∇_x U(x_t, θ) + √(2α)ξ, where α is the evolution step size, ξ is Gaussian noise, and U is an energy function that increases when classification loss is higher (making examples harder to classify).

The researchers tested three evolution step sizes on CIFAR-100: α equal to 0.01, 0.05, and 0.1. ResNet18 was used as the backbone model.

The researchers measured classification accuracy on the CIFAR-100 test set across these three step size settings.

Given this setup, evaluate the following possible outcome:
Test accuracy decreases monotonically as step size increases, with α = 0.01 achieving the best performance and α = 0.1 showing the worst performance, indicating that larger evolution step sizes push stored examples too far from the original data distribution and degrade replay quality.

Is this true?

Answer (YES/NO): YES